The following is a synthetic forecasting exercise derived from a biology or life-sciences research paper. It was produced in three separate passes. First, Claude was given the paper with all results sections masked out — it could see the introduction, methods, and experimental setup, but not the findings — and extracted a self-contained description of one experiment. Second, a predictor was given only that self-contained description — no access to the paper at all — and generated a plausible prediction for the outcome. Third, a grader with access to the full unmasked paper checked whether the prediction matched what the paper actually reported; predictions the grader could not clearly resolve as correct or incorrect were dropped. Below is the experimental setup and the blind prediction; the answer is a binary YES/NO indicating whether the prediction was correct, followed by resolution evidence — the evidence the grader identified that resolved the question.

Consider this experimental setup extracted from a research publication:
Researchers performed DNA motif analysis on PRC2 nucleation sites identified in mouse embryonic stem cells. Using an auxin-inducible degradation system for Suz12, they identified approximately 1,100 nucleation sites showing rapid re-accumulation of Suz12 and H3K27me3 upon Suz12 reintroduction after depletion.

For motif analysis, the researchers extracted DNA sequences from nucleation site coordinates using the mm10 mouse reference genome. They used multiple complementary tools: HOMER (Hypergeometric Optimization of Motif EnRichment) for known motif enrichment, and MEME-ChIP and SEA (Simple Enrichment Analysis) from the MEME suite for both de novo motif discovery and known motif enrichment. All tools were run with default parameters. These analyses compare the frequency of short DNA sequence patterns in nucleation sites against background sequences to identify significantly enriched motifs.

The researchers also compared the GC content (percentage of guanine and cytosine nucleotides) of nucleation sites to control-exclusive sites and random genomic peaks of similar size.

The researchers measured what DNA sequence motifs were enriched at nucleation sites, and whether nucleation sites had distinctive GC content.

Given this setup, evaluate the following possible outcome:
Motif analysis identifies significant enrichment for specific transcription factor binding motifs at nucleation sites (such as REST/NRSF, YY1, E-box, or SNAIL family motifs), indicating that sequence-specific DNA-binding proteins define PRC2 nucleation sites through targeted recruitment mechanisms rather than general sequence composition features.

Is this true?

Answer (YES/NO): NO